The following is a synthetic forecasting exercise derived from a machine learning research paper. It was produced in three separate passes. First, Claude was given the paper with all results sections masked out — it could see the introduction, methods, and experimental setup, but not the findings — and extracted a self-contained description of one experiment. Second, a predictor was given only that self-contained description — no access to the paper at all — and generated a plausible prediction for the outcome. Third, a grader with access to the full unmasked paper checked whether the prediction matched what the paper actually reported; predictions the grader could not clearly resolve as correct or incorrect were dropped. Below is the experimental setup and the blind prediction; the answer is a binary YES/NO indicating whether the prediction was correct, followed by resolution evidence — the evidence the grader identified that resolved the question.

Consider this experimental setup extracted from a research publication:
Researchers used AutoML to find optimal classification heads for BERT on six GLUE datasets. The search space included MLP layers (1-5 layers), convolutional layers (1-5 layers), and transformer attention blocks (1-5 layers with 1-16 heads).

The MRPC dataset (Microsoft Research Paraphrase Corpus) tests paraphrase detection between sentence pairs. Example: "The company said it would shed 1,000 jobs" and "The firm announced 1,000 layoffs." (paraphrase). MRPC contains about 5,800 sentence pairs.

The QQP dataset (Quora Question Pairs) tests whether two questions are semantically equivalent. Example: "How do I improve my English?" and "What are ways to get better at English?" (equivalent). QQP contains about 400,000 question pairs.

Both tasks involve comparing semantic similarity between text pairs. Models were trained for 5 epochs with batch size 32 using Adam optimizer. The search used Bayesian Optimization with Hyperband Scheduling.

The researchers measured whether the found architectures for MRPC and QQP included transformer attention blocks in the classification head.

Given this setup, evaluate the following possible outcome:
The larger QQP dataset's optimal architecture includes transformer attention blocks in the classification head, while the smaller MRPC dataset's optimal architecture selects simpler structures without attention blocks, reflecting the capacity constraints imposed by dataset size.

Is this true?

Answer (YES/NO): NO